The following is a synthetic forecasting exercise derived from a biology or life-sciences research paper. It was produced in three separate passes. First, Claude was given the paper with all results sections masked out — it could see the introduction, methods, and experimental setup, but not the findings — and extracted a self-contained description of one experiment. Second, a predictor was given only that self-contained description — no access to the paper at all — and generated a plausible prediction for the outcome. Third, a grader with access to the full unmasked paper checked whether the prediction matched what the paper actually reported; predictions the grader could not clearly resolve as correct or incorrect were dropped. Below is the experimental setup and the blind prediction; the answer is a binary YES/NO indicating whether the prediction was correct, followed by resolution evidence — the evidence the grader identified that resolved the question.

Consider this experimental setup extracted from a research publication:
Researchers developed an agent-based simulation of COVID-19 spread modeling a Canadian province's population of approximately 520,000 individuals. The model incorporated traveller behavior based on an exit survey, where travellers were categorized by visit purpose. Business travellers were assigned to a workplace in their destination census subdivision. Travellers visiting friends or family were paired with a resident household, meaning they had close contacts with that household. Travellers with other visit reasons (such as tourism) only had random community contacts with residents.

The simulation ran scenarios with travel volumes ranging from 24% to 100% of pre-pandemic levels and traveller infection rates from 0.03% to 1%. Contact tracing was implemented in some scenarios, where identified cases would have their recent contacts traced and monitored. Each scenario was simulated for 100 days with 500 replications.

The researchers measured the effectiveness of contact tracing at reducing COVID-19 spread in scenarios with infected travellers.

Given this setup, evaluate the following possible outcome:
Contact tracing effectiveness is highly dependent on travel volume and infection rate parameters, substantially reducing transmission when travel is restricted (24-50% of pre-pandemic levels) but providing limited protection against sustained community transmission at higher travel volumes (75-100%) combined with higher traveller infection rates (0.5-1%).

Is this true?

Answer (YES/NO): NO